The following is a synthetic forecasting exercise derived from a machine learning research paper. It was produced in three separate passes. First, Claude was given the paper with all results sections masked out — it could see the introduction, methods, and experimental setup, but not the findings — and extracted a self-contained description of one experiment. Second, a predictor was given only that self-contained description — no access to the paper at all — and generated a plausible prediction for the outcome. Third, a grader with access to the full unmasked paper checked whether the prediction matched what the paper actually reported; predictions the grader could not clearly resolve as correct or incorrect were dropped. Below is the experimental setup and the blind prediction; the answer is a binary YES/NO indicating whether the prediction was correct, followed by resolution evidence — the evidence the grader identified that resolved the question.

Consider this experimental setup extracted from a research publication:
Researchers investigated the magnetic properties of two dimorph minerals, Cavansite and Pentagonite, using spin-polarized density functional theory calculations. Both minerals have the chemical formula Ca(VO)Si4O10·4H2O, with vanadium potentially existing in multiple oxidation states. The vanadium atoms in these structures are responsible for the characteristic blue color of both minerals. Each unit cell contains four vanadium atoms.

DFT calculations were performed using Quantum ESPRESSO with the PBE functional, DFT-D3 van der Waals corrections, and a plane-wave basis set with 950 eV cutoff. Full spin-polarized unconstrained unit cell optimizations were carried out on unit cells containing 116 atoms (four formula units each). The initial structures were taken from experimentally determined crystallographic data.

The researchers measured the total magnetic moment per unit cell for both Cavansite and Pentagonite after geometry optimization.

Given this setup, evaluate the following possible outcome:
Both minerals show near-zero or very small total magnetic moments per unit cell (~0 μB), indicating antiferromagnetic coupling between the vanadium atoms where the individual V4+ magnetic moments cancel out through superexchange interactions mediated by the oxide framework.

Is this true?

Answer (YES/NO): YES